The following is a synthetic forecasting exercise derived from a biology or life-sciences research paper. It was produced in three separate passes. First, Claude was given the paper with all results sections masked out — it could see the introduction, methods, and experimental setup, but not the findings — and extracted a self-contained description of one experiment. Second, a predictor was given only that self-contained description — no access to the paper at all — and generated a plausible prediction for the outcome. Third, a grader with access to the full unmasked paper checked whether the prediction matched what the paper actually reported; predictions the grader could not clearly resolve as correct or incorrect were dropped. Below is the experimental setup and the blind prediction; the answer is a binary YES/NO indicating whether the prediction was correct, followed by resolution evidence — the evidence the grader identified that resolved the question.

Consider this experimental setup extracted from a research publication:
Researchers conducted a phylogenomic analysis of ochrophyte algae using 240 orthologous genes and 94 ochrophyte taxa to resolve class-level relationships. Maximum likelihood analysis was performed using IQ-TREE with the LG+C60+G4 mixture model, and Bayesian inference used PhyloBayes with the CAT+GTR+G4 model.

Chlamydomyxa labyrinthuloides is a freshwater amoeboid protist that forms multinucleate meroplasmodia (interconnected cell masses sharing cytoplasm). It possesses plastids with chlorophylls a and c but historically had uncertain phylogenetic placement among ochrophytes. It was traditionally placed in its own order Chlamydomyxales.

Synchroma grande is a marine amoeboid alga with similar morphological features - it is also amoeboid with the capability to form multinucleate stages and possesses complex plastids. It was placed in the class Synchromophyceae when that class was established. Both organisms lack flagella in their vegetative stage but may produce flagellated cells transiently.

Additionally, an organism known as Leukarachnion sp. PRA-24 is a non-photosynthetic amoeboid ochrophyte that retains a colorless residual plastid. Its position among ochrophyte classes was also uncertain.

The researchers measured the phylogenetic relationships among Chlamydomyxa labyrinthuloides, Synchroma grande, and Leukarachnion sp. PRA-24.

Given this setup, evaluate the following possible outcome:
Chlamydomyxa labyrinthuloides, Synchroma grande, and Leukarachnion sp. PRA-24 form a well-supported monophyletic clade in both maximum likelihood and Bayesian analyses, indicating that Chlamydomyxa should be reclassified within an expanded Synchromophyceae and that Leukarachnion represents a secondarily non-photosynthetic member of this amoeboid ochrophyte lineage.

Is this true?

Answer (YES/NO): YES